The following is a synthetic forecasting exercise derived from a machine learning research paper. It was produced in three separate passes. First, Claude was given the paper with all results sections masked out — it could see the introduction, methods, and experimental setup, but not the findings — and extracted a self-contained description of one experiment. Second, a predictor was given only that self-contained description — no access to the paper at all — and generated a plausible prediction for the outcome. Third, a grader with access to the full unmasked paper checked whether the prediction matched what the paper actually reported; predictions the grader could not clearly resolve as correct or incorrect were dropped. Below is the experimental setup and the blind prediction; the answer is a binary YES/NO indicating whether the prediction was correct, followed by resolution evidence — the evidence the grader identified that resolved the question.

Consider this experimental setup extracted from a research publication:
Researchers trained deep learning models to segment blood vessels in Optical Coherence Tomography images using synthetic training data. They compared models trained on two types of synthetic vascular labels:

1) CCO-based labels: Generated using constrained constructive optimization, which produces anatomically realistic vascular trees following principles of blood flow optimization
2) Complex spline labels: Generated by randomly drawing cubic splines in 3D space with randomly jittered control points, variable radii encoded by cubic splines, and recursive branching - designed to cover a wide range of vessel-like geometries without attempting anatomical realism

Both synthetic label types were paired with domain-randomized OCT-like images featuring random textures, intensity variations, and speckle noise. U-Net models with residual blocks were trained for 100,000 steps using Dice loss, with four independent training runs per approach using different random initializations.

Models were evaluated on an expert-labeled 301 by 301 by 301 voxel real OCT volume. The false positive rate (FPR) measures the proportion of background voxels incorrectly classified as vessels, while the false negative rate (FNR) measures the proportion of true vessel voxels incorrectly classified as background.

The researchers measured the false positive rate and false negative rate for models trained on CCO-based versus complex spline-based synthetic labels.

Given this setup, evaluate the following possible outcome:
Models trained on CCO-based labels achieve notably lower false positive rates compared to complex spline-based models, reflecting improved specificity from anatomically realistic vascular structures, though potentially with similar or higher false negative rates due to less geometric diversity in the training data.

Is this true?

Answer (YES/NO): YES